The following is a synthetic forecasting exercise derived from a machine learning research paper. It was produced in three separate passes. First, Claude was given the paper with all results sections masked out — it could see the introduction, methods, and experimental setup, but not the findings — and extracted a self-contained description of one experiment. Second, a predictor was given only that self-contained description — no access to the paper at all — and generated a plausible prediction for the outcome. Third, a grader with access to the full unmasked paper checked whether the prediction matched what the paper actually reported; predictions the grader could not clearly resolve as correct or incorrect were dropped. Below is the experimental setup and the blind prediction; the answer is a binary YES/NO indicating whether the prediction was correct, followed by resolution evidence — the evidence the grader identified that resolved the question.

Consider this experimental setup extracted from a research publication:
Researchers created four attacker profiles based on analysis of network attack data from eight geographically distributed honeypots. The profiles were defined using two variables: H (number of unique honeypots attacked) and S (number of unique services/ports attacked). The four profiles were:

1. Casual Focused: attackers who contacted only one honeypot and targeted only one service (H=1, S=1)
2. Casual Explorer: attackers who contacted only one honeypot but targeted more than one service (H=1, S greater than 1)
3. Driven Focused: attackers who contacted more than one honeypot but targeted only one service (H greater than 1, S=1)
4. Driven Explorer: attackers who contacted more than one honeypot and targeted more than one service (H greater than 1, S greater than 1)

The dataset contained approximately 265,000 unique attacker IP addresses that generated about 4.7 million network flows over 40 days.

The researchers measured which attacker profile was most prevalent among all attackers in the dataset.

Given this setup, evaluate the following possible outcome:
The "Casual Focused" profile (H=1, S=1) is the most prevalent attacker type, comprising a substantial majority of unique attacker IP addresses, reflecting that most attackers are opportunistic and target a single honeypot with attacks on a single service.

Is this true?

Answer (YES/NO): YES